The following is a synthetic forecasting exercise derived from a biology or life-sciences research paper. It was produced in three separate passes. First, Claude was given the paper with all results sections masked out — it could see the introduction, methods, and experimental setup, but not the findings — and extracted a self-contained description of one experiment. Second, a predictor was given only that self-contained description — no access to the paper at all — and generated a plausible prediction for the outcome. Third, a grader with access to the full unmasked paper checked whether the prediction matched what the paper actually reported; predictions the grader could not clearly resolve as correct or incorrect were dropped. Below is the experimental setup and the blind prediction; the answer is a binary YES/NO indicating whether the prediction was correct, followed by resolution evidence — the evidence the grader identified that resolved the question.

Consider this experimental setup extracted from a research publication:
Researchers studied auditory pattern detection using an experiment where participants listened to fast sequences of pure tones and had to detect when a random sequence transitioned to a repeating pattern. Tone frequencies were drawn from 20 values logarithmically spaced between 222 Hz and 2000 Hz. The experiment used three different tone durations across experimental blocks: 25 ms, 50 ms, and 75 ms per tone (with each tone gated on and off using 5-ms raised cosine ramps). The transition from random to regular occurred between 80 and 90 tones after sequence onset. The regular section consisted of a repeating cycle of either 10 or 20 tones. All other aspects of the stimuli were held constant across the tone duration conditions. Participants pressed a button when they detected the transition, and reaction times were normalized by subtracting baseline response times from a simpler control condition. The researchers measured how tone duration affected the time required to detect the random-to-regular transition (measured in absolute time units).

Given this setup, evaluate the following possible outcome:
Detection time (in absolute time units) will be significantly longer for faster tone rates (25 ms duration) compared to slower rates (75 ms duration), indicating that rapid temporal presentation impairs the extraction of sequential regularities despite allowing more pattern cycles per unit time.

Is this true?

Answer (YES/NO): NO